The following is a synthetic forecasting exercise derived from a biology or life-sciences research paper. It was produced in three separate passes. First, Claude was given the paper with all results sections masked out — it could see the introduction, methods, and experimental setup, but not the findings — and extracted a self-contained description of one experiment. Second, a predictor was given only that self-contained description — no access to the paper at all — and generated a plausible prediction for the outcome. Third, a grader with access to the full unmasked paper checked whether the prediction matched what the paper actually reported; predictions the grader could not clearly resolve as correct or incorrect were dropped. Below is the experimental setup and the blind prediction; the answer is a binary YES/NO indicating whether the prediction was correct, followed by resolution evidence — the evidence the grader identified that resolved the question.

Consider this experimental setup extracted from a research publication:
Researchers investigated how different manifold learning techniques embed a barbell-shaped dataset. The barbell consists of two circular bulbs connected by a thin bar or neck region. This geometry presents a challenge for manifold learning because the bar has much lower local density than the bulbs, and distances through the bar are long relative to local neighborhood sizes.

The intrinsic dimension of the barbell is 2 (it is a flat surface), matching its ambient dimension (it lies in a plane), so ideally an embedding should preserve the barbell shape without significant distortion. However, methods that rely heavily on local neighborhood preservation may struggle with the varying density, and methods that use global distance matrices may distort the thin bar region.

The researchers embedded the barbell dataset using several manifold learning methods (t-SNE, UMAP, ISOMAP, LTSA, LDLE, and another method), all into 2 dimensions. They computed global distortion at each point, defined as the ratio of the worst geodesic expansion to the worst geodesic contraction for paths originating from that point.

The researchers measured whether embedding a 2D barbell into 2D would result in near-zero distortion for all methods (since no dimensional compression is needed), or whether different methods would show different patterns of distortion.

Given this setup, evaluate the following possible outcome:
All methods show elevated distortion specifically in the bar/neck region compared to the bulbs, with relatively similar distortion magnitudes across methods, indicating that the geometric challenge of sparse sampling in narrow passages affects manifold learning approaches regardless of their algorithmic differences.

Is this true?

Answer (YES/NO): NO